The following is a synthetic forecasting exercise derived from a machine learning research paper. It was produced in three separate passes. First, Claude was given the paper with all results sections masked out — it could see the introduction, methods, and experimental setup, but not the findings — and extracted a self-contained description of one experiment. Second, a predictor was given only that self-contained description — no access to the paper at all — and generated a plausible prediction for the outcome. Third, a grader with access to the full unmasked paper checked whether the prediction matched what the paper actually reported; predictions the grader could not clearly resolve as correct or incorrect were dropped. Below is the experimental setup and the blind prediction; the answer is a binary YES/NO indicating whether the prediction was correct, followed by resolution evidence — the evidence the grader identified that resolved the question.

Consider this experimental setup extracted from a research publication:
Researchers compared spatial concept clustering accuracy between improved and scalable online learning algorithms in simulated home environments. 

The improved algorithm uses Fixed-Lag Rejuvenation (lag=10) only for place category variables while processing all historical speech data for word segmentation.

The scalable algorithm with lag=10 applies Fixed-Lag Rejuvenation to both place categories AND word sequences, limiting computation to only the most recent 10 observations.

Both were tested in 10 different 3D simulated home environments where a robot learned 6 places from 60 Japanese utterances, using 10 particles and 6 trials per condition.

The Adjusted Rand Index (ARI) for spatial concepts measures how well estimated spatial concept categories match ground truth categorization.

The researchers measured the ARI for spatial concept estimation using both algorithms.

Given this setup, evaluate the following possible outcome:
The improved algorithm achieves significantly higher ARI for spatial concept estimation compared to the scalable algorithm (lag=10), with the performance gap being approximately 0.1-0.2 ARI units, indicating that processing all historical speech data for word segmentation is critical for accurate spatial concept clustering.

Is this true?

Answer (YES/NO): NO